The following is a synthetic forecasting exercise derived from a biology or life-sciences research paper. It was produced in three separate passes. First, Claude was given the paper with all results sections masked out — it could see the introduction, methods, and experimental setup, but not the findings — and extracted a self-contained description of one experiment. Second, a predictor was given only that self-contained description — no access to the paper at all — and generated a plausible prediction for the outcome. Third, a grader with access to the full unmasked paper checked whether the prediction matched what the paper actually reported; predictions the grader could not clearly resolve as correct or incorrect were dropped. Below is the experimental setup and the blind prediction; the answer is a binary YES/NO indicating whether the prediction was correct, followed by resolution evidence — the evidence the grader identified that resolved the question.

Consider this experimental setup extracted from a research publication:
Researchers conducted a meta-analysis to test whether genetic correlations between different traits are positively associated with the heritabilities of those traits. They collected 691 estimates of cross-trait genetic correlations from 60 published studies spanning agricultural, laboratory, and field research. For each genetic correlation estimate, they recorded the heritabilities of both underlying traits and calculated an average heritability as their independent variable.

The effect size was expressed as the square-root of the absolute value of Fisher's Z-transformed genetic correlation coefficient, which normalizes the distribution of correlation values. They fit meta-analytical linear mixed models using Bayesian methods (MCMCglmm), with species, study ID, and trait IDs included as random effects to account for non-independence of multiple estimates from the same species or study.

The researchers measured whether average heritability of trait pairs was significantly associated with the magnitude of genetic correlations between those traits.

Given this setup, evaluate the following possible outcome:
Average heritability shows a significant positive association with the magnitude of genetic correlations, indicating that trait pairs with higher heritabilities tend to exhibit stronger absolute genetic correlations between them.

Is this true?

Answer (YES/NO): NO